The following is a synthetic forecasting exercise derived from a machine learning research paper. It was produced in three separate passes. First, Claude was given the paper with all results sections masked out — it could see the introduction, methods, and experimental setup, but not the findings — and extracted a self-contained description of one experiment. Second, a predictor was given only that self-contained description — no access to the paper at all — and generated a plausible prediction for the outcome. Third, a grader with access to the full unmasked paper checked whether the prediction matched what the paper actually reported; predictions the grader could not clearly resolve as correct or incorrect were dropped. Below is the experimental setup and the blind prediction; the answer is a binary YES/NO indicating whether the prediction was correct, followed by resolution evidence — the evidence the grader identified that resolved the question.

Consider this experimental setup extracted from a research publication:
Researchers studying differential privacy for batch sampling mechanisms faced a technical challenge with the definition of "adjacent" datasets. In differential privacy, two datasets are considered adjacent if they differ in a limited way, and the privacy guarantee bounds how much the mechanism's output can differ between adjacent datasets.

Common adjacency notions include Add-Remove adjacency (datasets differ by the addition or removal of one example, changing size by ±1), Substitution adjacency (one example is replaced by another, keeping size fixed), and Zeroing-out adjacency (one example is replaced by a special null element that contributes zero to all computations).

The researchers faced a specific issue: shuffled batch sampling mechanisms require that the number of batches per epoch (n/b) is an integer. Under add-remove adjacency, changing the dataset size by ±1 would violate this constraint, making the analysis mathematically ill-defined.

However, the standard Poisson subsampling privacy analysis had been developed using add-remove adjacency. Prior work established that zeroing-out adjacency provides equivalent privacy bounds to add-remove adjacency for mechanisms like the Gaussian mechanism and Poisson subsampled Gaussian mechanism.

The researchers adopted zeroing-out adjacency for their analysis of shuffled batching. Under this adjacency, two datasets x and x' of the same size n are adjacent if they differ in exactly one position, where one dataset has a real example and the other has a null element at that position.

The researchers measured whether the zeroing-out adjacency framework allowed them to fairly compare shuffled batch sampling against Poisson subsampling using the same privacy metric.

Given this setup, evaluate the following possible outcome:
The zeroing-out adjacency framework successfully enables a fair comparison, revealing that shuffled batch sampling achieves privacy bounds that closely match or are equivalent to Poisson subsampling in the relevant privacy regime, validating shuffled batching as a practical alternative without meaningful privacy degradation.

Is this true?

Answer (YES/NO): NO